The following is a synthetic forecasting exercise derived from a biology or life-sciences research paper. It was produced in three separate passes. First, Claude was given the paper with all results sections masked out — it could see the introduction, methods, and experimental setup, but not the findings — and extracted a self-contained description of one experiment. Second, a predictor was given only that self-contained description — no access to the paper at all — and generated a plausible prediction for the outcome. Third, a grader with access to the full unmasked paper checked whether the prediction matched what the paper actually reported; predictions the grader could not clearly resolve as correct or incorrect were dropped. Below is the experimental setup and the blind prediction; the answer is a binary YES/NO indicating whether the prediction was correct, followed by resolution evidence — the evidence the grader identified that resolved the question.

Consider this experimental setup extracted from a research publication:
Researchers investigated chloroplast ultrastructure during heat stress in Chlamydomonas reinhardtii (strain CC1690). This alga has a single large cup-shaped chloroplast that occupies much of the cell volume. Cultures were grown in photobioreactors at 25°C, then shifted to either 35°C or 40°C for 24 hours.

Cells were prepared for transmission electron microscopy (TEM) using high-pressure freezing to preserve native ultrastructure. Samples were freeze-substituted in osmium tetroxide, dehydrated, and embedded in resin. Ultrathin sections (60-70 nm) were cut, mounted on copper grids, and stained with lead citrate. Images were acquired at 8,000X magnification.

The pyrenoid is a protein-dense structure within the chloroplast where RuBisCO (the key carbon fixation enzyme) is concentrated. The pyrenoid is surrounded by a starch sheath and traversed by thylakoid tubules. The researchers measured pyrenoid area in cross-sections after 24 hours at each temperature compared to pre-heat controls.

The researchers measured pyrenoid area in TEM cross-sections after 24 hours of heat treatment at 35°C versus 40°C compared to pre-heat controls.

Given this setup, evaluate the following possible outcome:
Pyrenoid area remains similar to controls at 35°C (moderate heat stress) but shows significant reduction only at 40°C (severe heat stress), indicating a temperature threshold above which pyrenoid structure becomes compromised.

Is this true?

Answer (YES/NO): NO